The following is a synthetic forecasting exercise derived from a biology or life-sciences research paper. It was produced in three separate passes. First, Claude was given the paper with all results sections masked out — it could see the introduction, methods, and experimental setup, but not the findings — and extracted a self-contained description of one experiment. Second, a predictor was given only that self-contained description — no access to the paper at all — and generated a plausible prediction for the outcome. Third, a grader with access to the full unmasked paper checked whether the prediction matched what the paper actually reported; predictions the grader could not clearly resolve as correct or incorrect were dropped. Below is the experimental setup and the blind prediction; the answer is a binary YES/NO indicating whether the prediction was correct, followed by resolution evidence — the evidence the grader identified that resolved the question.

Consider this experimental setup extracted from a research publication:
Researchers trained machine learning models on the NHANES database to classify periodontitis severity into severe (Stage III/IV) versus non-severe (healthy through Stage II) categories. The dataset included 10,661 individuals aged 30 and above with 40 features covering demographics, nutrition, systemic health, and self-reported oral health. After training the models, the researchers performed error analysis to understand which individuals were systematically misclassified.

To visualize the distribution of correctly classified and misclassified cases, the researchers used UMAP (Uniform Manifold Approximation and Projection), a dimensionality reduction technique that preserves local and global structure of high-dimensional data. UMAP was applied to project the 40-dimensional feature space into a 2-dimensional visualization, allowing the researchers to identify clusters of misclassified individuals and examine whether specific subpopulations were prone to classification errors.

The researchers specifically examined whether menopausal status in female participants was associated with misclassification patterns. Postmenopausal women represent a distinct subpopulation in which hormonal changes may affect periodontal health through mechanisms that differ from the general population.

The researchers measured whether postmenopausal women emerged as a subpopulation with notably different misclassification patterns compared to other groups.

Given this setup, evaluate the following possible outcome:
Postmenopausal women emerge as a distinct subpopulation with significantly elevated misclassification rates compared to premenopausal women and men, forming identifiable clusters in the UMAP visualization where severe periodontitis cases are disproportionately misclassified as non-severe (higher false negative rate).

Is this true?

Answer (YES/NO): YES